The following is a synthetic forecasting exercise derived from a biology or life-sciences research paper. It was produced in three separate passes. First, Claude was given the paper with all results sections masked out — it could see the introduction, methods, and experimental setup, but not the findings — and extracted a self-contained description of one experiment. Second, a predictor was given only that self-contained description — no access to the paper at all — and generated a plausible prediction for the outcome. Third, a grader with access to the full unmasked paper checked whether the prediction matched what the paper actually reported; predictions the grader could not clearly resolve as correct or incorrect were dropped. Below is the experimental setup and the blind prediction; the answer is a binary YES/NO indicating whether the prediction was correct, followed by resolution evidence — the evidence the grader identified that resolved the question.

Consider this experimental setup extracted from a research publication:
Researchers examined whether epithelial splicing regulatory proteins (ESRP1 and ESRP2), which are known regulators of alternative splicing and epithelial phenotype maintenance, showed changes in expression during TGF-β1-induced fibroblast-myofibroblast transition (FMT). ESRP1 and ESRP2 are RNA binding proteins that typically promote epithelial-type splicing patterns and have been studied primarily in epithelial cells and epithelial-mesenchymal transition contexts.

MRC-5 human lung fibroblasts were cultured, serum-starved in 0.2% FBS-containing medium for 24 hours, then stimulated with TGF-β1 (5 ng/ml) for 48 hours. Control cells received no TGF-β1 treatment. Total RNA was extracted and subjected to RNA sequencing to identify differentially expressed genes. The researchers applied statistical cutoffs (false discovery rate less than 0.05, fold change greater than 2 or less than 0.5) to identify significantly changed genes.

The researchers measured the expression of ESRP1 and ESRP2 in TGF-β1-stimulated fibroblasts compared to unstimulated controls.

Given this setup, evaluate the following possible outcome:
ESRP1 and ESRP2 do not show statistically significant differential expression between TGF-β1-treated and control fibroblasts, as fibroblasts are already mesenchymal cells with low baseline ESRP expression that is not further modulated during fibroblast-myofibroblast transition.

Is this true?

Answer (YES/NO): NO